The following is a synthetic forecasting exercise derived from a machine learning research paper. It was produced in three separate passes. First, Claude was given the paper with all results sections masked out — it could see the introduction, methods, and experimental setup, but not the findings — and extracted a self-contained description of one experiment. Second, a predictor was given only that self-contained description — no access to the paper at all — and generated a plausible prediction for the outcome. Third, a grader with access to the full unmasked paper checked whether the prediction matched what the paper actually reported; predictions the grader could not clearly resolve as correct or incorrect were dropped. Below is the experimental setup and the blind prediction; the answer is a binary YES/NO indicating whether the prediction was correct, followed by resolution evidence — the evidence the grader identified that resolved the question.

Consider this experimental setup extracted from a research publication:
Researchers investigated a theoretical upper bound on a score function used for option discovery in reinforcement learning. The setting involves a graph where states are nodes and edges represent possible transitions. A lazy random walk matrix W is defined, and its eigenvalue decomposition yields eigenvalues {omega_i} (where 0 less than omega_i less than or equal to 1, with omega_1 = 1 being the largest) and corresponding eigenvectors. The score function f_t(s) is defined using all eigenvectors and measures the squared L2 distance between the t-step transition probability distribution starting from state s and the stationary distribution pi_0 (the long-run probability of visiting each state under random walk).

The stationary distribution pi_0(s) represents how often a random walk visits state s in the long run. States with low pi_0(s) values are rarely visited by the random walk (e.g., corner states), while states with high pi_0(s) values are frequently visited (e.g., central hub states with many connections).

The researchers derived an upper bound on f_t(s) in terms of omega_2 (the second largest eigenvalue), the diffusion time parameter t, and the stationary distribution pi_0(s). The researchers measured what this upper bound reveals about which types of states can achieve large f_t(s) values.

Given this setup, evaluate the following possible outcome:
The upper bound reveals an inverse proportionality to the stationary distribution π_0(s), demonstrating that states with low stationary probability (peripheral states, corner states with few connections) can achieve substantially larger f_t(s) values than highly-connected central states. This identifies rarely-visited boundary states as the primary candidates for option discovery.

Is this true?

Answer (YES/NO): YES